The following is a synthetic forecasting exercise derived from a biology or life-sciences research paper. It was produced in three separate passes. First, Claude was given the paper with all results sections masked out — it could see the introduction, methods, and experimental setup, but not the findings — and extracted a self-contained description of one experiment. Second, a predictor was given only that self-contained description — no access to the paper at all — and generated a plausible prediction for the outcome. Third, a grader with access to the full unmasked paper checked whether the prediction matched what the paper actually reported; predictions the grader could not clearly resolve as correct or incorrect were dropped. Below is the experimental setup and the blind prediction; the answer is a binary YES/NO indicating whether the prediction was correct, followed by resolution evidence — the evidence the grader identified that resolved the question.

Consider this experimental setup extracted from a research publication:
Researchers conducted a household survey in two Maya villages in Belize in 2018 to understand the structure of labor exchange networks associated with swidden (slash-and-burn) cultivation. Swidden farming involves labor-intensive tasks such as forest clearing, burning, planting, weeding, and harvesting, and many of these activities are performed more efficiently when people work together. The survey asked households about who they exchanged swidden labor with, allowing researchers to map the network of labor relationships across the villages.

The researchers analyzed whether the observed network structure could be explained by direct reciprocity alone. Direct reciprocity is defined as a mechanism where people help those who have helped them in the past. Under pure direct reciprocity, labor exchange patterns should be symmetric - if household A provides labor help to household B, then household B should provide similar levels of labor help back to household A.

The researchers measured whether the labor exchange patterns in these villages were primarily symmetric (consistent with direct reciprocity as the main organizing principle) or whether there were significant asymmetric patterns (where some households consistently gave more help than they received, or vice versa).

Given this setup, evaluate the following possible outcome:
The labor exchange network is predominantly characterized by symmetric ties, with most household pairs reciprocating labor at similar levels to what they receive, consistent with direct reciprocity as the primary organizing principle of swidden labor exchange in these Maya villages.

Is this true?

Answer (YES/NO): NO